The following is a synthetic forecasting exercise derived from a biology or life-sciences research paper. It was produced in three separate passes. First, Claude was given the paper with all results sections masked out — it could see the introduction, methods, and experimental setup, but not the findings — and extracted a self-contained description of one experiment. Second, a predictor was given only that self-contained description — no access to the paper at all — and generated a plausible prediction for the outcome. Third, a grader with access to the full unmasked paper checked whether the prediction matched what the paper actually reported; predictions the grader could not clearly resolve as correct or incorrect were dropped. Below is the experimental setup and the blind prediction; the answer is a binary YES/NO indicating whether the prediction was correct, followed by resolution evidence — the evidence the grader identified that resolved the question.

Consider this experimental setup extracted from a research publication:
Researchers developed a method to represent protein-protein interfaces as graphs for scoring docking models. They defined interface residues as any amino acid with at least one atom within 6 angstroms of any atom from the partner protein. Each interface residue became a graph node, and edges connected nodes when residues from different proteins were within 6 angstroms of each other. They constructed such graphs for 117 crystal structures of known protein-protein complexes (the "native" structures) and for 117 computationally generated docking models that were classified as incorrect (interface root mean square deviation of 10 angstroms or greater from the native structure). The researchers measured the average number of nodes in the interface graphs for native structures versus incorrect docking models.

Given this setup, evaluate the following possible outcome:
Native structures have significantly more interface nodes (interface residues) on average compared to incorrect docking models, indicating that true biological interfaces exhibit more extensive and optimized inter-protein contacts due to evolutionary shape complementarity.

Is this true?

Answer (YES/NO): YES